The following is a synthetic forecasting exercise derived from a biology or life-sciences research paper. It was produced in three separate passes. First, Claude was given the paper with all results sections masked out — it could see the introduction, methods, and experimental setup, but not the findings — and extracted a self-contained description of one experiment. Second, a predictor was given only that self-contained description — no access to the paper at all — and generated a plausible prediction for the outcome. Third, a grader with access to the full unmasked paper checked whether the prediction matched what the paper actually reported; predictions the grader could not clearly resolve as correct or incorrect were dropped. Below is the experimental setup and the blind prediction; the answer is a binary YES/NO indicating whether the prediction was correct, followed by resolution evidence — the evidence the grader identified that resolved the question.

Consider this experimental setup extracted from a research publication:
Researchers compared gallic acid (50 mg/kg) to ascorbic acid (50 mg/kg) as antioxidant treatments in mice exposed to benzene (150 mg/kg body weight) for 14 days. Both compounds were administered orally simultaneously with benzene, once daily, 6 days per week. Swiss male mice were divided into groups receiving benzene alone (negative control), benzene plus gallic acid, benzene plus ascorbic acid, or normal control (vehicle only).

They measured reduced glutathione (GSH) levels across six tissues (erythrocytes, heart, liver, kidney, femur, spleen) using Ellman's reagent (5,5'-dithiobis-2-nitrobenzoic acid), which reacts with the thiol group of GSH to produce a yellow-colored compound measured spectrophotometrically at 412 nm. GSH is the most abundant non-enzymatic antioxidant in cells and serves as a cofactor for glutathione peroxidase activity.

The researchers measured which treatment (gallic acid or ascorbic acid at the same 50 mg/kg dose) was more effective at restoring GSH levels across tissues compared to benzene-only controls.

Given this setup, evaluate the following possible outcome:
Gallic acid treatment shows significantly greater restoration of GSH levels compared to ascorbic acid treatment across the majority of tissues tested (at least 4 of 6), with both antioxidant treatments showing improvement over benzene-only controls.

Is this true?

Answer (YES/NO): NO